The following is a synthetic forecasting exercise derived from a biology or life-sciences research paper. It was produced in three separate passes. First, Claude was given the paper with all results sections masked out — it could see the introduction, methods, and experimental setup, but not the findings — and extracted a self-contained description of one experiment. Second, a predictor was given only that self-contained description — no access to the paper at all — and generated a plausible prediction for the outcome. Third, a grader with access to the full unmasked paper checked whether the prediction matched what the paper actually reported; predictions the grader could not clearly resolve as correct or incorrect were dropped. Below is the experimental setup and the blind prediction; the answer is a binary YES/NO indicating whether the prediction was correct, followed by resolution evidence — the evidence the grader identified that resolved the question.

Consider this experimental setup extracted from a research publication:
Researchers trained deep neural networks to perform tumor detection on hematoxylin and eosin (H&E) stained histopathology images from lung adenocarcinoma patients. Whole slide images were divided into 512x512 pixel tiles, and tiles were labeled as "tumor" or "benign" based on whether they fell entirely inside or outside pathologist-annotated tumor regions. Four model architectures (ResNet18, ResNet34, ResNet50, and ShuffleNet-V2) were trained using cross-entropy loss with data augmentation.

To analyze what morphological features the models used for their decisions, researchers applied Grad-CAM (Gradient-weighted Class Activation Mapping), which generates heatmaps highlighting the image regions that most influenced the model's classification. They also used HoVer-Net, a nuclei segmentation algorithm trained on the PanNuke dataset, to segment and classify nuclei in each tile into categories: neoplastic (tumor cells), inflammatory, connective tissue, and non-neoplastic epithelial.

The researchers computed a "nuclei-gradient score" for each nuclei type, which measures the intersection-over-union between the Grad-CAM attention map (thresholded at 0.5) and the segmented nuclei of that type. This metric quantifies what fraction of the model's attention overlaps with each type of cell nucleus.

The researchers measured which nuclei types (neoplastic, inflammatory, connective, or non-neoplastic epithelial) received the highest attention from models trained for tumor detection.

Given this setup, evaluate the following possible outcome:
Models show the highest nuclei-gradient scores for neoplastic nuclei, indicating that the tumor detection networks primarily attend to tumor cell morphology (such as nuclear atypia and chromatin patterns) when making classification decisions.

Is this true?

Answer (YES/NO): YES